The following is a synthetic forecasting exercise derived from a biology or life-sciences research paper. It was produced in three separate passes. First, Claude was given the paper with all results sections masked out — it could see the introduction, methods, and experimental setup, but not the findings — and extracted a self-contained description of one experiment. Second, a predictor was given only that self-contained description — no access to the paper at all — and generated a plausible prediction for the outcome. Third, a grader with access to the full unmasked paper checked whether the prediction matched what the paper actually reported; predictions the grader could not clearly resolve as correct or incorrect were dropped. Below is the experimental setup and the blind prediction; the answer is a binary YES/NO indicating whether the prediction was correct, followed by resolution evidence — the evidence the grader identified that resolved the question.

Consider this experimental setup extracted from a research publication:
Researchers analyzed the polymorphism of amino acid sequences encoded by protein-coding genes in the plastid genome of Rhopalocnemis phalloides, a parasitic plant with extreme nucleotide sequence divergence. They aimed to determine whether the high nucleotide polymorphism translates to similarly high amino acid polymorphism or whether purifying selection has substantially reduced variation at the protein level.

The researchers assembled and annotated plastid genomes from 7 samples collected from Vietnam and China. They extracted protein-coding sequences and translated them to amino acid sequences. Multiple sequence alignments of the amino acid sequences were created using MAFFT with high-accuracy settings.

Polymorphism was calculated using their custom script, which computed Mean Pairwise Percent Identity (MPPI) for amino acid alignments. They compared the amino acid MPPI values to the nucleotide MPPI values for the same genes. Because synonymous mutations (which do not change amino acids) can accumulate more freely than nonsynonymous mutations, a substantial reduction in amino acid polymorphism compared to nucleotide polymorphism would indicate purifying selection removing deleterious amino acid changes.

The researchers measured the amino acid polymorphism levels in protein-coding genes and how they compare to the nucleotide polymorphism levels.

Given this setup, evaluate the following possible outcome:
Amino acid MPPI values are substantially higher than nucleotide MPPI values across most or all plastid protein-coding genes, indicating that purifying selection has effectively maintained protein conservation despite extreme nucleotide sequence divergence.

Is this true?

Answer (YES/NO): NO